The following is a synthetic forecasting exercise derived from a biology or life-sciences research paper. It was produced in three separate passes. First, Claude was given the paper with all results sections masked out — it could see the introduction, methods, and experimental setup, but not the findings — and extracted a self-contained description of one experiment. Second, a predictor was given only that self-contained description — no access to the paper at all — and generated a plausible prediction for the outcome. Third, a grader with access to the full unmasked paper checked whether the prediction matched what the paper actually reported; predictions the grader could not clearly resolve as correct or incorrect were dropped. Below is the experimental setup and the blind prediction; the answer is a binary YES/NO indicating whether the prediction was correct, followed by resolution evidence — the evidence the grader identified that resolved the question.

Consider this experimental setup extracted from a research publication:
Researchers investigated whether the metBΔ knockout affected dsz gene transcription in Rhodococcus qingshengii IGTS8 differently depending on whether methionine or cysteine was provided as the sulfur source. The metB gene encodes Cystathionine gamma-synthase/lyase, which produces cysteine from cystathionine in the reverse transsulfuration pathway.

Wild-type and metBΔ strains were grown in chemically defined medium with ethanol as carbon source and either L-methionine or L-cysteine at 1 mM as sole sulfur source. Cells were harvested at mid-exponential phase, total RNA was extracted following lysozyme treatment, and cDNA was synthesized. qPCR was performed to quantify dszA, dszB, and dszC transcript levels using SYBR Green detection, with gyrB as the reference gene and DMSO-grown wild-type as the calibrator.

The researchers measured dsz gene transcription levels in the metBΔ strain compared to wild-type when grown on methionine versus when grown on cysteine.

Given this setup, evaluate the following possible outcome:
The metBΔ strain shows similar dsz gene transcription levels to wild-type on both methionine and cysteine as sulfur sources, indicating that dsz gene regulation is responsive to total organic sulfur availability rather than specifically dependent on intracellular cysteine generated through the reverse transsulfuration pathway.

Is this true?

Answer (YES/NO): NO